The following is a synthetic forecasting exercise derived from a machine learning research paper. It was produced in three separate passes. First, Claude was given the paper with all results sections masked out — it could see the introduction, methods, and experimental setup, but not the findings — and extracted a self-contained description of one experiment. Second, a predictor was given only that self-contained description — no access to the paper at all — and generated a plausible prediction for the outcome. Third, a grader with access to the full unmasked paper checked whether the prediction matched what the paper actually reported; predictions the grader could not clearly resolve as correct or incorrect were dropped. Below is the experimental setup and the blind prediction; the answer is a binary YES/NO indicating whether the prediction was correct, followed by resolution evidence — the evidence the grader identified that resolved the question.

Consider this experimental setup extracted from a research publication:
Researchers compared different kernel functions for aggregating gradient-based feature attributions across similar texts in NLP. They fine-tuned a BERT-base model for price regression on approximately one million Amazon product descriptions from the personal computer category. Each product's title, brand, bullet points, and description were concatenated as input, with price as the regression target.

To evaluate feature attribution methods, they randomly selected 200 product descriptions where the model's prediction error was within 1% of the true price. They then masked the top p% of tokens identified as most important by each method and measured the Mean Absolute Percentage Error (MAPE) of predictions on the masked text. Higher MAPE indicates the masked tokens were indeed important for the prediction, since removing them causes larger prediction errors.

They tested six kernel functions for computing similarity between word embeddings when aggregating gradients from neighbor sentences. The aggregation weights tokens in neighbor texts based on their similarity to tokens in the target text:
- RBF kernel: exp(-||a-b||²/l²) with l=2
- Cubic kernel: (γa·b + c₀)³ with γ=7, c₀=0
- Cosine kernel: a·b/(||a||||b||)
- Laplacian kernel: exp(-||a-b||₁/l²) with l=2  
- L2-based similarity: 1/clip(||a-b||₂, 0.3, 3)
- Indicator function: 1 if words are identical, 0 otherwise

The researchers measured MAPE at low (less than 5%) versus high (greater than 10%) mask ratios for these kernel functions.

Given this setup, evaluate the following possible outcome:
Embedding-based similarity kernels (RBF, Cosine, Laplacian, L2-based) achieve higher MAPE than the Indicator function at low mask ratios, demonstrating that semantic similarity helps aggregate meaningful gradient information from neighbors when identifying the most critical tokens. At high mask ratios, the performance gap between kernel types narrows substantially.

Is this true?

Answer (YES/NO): NO